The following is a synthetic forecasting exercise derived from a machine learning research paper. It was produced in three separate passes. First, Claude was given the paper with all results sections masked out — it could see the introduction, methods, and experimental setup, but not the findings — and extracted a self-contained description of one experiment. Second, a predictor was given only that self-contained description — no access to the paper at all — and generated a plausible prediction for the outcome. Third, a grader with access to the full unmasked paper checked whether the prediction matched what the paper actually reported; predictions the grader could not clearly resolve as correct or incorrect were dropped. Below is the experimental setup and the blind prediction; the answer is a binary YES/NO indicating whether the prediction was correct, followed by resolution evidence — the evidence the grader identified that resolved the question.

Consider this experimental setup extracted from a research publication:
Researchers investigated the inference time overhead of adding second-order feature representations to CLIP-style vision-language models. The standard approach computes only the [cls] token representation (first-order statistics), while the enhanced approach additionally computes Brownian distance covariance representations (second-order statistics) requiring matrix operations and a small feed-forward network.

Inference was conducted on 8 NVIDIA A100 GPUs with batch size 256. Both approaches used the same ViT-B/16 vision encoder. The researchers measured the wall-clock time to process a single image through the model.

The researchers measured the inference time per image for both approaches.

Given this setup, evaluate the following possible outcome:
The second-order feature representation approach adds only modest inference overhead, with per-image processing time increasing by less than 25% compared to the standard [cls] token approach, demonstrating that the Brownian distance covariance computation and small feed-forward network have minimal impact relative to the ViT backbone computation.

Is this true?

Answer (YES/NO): YES